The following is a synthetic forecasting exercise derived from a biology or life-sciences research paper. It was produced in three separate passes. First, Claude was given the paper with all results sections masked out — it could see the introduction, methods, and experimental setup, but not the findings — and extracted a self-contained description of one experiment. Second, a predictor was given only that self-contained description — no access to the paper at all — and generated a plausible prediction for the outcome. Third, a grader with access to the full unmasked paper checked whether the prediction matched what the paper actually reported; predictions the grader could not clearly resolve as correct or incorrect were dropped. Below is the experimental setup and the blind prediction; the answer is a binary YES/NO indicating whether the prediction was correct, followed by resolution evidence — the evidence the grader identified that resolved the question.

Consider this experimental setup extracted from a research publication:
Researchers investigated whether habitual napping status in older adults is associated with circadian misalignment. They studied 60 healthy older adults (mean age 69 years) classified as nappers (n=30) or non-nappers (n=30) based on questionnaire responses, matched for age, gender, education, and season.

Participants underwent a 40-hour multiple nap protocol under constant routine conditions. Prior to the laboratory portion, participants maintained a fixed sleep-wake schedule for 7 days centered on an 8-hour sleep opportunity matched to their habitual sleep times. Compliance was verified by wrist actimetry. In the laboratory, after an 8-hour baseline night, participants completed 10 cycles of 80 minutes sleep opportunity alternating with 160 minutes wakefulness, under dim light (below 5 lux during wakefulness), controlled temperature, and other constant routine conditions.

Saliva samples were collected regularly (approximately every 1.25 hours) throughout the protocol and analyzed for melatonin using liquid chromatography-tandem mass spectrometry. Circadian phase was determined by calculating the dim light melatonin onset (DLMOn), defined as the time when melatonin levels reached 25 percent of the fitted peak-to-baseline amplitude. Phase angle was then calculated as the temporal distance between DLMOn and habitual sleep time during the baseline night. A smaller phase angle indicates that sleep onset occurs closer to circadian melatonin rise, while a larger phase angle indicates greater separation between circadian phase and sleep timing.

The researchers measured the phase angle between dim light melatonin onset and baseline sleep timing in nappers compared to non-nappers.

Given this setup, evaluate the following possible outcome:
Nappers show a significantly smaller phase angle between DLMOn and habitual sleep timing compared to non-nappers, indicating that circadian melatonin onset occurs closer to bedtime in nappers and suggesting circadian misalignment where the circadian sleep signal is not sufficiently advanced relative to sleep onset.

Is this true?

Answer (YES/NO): NO